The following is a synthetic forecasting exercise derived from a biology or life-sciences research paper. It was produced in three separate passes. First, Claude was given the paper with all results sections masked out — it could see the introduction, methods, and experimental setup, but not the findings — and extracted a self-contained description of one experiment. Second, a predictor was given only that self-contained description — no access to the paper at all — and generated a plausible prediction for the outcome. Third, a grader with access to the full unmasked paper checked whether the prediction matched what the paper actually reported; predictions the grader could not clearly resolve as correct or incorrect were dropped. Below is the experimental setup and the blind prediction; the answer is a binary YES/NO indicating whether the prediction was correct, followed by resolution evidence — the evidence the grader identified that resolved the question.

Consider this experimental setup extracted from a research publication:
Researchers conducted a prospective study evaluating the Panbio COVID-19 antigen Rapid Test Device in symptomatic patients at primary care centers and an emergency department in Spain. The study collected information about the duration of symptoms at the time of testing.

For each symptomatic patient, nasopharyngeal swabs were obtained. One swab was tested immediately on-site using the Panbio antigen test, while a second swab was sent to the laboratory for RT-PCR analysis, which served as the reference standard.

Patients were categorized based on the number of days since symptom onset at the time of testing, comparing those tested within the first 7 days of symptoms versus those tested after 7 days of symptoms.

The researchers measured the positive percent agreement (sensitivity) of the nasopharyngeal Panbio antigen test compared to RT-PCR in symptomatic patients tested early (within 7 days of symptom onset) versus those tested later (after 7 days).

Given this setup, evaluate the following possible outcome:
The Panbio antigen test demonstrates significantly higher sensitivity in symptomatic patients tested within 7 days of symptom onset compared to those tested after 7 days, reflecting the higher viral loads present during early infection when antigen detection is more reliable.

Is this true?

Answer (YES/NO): YES